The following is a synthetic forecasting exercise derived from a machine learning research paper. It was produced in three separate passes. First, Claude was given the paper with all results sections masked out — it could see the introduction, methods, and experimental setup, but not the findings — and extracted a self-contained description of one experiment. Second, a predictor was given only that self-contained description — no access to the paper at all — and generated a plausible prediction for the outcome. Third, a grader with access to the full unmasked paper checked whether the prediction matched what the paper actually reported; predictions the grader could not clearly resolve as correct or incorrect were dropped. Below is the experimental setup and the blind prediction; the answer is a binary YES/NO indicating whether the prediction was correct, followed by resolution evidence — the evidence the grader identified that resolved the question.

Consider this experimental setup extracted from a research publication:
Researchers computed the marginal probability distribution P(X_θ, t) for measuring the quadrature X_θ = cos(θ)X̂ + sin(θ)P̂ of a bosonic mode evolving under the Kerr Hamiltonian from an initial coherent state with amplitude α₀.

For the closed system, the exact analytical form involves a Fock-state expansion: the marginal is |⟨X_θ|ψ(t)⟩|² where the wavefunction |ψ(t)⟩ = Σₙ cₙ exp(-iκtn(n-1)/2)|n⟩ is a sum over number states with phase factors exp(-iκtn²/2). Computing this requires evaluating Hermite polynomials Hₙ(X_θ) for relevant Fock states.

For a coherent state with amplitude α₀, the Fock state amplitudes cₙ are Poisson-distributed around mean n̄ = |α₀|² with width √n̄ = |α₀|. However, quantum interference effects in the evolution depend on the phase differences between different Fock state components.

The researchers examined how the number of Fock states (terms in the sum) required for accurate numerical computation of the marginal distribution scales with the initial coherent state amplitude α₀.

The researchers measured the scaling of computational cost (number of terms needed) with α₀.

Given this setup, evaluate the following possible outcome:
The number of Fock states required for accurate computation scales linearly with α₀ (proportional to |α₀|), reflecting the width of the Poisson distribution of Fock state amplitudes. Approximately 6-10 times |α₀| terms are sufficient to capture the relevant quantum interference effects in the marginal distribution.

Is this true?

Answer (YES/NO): NO